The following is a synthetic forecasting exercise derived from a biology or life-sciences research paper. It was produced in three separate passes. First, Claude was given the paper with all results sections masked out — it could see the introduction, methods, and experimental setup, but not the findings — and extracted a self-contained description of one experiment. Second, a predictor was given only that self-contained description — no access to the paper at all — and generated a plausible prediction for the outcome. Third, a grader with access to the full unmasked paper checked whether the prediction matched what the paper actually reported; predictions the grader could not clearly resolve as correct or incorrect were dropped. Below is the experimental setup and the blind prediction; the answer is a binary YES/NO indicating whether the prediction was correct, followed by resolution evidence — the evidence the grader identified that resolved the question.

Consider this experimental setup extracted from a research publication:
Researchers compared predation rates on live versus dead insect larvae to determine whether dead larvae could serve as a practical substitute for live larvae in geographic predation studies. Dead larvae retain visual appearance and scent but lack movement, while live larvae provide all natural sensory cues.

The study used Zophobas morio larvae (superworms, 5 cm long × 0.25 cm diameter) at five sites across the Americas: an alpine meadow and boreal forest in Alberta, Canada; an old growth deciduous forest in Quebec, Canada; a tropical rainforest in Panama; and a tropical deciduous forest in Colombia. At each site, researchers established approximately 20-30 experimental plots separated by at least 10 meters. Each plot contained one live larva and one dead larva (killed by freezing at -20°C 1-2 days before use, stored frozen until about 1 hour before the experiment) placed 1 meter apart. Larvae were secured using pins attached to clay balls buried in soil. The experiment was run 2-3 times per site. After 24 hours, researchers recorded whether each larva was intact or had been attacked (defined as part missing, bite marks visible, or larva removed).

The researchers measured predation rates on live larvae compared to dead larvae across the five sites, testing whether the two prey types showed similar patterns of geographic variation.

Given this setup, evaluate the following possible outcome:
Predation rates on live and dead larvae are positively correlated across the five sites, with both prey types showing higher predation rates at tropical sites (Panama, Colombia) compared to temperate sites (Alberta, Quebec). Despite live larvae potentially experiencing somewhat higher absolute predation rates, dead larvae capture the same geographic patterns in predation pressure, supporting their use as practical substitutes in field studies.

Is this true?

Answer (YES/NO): NO